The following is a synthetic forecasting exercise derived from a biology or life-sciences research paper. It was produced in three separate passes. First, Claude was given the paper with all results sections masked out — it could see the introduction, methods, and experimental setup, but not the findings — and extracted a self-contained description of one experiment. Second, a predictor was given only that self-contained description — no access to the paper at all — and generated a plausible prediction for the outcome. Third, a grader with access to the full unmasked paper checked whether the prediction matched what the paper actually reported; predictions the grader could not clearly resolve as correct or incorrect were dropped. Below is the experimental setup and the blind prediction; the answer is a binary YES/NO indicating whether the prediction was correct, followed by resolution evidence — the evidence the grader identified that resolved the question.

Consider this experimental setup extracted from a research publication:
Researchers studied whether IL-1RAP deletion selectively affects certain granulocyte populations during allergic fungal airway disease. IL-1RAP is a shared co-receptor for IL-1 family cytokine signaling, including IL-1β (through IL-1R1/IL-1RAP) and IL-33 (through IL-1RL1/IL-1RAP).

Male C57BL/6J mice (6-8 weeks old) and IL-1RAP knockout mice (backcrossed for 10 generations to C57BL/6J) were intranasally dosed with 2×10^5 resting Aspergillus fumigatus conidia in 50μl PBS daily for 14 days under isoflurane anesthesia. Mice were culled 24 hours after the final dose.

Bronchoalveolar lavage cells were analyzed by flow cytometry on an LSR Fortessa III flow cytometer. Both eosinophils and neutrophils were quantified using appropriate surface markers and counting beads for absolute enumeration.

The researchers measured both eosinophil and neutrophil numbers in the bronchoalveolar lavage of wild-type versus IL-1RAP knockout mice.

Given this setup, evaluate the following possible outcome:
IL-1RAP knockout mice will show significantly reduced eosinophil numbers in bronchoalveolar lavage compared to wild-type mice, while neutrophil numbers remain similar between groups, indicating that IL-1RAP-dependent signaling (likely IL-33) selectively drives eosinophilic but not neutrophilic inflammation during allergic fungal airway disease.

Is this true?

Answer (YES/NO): YES